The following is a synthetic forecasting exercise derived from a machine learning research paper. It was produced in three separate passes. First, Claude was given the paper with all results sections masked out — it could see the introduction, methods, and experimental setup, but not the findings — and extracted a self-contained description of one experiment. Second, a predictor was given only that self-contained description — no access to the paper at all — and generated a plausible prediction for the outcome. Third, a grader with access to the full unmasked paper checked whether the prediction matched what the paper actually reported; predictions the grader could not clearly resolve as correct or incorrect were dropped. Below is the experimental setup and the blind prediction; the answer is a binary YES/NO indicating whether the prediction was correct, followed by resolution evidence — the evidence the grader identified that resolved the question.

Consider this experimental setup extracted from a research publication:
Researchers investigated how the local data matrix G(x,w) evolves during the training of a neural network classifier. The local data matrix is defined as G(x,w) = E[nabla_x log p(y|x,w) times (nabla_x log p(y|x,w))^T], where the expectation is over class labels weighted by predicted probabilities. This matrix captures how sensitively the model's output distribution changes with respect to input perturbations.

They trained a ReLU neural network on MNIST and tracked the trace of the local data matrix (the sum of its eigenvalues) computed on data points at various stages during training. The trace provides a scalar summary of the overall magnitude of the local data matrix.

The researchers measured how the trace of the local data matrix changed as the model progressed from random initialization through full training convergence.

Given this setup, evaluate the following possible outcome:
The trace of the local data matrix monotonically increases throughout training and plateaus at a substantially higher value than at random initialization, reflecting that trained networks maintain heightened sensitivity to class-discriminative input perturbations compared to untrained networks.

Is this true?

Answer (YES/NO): NO